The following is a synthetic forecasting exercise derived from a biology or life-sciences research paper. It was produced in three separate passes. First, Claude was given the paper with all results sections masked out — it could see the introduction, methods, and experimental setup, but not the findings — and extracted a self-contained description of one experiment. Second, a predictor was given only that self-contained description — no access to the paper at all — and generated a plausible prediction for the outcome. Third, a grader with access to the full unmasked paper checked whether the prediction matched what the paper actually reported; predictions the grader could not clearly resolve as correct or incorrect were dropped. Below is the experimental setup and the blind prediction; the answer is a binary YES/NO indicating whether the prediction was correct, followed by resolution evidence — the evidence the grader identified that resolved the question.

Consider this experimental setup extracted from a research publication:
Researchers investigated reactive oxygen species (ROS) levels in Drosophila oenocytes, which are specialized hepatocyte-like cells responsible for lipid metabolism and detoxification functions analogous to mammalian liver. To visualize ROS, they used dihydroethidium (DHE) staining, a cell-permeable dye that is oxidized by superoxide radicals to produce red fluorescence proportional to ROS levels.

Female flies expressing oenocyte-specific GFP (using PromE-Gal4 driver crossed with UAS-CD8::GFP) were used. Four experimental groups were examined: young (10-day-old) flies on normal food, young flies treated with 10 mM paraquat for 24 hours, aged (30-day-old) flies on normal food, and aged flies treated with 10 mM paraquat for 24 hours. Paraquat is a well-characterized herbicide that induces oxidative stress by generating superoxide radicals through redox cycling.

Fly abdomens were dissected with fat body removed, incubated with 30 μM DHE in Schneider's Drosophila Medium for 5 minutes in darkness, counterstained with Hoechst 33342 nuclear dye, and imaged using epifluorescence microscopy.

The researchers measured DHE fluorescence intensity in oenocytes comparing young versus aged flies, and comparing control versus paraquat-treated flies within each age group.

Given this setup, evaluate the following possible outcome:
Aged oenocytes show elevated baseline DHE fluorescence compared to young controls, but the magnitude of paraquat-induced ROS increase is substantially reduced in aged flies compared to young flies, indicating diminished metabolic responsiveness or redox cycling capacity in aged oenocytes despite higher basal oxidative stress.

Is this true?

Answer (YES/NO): YES